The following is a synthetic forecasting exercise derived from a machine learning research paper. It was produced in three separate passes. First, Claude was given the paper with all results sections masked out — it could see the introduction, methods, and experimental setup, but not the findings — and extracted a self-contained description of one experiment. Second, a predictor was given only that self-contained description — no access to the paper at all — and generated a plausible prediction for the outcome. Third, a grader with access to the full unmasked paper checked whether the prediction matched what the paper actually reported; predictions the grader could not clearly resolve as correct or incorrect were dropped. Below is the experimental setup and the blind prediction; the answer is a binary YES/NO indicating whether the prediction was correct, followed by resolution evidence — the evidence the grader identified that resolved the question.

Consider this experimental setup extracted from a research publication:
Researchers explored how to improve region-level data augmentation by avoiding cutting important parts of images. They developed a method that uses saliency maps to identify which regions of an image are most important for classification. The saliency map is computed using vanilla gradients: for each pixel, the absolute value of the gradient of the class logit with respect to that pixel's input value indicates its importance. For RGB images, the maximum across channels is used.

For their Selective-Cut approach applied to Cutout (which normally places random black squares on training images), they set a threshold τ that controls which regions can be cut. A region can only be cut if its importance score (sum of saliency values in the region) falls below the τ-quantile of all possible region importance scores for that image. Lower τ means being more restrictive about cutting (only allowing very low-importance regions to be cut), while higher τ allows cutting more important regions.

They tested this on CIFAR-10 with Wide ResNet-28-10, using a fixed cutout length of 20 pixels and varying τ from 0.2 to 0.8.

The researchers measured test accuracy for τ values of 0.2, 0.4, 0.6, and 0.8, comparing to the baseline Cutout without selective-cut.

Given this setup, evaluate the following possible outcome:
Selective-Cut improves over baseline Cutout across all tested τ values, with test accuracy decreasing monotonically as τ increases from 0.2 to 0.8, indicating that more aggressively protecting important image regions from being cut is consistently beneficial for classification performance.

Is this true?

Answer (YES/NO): NO